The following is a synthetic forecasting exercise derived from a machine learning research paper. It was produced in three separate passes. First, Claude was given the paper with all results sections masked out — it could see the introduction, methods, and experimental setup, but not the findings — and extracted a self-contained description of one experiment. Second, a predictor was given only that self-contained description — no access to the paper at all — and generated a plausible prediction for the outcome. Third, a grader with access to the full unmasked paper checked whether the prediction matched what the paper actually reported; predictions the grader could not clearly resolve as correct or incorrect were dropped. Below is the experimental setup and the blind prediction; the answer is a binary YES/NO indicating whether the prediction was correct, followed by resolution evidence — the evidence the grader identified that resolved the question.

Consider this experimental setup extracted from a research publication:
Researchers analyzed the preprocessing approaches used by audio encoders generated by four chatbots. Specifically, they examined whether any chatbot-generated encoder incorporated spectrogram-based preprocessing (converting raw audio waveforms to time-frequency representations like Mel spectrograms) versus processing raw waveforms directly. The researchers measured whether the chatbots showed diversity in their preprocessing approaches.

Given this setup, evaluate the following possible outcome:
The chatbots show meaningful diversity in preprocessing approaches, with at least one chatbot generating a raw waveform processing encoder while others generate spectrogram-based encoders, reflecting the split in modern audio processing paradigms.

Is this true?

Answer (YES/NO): NO